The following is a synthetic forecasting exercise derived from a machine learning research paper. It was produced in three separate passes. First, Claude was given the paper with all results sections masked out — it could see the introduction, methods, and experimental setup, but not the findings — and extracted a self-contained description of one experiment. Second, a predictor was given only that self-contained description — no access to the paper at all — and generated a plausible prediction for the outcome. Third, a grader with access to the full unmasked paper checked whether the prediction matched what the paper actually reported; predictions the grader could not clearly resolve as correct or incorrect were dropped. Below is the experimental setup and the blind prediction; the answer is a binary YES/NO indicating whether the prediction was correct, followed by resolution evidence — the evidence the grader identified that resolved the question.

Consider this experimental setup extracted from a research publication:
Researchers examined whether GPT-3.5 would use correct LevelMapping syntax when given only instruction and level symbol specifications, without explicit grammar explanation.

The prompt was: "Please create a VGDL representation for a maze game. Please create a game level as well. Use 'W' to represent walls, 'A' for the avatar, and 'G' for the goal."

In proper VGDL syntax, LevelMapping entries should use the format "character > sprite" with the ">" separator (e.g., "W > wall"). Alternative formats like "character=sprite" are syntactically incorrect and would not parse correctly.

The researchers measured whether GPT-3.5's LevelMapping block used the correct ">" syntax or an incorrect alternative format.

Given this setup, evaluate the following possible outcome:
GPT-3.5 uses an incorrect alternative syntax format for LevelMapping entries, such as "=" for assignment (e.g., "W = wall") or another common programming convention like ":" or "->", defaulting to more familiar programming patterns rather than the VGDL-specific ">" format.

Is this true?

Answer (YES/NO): YES